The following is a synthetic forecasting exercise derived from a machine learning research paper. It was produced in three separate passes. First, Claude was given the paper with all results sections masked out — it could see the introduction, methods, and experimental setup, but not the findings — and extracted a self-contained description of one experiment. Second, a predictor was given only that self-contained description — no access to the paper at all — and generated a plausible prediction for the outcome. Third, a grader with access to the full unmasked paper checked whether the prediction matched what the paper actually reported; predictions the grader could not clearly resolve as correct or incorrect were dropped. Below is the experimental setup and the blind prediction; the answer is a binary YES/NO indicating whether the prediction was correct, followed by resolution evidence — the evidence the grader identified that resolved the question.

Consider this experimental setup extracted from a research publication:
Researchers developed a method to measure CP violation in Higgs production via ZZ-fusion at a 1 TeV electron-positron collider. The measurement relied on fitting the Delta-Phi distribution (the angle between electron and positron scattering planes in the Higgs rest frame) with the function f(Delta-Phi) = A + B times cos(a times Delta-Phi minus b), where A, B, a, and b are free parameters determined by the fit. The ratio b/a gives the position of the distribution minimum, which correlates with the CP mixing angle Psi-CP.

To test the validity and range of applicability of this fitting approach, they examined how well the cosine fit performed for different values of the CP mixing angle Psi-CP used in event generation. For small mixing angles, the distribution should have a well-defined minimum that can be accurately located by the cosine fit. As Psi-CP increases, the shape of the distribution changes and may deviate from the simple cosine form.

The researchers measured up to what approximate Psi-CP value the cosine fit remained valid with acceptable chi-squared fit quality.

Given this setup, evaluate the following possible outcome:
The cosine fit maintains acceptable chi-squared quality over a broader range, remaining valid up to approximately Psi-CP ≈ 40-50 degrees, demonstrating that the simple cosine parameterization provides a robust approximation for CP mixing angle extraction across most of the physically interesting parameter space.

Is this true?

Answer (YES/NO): NO